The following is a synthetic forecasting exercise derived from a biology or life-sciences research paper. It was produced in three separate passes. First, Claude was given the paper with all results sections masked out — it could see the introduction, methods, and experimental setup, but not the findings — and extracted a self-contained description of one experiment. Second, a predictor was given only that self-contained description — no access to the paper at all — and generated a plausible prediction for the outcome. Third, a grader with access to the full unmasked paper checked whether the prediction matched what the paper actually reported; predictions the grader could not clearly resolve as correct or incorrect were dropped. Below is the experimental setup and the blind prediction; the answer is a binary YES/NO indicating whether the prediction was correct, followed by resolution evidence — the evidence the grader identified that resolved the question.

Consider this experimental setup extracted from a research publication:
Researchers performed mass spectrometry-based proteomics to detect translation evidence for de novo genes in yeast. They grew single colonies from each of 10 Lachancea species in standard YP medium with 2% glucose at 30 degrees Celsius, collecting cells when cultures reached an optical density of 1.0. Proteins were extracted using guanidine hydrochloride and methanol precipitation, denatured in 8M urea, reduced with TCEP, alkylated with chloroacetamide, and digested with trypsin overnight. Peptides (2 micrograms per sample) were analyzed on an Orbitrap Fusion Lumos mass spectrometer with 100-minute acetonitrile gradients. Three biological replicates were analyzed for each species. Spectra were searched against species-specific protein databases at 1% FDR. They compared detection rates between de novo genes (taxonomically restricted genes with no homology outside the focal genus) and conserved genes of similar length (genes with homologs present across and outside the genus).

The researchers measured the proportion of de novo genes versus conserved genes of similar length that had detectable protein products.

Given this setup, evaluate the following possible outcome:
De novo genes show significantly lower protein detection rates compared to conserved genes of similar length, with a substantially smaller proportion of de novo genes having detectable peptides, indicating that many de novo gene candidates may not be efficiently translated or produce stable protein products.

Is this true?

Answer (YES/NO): YES